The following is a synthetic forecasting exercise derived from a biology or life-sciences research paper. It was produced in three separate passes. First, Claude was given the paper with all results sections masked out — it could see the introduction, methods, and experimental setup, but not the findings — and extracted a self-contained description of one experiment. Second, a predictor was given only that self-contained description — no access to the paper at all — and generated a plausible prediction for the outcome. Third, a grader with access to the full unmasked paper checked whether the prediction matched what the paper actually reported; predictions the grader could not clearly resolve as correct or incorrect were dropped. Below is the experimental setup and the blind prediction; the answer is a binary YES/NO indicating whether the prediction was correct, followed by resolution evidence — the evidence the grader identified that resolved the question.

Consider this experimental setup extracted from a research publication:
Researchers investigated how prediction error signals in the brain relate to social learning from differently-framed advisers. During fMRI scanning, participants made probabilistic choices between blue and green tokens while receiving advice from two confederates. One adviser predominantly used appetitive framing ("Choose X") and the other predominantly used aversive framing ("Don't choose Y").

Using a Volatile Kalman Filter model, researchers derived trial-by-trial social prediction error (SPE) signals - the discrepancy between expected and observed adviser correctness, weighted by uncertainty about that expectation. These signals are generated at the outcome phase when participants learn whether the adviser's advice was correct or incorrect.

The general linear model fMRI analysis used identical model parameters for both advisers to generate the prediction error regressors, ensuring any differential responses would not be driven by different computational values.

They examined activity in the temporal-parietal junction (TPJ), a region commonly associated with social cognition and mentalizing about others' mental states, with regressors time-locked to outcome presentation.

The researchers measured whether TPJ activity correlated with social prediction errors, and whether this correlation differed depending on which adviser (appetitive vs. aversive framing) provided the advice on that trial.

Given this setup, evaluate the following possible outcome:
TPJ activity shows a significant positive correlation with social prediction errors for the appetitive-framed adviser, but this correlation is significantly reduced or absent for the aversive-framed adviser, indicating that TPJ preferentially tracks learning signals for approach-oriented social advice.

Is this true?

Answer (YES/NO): NO